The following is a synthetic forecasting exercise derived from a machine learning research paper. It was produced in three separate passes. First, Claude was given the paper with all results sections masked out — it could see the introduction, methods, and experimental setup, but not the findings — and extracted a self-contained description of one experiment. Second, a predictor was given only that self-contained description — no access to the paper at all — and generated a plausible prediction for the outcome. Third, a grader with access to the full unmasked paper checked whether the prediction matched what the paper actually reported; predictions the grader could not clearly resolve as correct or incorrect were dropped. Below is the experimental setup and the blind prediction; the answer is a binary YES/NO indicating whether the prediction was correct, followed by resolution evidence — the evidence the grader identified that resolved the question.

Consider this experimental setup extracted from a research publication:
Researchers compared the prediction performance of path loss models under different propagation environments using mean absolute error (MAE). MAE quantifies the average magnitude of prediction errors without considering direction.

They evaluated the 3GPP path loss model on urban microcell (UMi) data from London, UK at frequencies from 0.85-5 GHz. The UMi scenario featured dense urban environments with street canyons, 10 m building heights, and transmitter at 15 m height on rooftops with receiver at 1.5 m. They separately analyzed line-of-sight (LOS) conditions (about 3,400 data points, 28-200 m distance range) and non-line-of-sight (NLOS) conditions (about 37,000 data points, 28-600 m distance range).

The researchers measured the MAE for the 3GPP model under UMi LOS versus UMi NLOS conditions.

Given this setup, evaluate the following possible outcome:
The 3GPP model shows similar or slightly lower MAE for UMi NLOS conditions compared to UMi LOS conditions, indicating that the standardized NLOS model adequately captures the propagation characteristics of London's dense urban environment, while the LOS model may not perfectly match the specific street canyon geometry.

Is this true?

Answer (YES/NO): NO